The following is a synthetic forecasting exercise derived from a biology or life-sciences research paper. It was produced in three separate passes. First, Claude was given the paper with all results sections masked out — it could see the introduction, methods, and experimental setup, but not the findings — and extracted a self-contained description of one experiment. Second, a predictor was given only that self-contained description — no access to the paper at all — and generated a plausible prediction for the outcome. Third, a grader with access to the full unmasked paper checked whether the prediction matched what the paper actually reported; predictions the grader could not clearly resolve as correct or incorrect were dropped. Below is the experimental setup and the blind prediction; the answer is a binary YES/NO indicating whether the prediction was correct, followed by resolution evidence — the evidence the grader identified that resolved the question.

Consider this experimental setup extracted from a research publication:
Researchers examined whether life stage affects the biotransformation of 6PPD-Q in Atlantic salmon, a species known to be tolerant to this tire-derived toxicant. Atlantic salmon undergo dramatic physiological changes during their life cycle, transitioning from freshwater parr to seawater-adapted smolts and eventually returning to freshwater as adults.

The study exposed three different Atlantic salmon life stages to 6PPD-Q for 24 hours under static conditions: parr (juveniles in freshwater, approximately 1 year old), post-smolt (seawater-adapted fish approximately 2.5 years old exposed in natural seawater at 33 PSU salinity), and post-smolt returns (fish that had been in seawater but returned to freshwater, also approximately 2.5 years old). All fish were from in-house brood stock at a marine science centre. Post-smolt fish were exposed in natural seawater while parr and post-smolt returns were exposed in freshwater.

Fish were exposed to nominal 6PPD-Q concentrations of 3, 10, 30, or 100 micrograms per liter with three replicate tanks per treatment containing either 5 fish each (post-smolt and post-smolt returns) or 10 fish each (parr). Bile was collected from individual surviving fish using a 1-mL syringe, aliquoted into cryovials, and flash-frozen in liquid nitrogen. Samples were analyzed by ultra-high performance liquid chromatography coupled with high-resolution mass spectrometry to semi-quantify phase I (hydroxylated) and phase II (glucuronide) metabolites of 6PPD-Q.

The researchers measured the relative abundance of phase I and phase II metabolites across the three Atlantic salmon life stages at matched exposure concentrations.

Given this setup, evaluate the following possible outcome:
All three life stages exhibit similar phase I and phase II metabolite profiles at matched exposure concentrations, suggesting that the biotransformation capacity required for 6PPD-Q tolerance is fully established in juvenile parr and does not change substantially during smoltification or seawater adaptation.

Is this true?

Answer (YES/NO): NO